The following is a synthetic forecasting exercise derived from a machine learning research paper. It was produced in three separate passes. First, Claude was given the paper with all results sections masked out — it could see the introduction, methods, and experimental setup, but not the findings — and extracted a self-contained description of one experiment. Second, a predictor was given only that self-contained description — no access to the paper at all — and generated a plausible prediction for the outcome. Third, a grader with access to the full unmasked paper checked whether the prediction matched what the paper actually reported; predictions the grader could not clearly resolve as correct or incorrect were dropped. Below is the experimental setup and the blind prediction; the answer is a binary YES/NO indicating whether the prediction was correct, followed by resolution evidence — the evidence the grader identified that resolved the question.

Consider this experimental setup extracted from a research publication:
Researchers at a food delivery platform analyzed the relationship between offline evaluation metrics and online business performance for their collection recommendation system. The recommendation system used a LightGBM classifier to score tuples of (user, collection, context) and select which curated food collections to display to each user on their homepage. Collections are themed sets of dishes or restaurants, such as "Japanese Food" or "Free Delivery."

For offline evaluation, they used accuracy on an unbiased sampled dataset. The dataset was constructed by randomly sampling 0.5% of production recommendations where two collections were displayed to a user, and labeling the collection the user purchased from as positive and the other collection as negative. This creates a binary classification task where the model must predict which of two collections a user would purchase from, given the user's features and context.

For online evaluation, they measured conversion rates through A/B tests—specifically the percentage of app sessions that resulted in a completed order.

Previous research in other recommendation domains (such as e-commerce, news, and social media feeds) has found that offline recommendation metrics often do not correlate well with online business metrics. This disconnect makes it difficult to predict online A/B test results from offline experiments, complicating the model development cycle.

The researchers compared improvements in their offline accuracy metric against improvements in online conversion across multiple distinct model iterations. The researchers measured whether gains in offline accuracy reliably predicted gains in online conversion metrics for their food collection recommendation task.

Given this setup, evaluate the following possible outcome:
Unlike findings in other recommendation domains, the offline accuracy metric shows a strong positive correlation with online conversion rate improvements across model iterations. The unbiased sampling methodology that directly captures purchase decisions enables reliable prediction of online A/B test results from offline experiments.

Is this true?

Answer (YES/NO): YES